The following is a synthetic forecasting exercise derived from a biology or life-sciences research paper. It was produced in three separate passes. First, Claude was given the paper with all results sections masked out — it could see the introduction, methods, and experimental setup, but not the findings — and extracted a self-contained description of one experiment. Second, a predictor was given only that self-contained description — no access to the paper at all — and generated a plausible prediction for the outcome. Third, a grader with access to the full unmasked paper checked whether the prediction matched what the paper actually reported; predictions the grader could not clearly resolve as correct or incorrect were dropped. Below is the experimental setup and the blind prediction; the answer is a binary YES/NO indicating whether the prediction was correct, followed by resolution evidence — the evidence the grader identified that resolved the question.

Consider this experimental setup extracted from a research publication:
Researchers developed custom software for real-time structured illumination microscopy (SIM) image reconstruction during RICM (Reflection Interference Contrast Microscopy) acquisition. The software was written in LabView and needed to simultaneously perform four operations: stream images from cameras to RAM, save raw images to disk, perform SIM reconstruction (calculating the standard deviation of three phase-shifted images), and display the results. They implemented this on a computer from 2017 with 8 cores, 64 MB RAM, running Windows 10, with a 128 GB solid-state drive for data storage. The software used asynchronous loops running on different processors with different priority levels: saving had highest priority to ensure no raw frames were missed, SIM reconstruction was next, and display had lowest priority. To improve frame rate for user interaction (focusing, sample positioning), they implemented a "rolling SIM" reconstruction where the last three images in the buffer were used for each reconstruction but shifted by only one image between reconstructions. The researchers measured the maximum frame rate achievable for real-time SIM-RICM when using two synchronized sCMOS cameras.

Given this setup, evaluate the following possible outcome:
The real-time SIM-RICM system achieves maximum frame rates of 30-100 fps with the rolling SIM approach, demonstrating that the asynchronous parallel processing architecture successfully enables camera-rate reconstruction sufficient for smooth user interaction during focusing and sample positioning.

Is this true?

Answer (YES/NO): NO